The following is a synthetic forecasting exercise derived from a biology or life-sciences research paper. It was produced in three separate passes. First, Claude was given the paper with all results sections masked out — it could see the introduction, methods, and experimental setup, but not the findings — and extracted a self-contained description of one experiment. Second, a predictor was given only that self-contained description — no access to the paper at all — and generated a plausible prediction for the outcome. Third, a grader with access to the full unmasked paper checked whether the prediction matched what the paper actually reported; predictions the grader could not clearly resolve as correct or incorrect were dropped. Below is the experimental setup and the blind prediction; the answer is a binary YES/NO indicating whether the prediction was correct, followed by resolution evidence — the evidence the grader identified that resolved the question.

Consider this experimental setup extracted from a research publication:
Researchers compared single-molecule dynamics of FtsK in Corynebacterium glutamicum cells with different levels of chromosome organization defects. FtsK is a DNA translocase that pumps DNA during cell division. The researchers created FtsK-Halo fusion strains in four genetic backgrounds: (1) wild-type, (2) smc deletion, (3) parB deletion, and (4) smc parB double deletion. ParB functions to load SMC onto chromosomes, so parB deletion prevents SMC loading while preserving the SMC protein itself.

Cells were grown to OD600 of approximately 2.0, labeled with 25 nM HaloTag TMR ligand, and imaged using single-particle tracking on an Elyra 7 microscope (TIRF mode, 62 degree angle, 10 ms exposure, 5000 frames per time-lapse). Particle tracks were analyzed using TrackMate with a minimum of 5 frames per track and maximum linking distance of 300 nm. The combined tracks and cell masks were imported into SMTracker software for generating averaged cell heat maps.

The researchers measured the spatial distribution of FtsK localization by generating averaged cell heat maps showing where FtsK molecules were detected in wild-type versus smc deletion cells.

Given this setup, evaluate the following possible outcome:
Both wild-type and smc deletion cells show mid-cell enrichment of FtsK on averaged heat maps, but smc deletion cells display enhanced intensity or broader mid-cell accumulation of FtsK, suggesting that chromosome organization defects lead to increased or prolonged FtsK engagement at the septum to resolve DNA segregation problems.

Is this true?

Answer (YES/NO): YES